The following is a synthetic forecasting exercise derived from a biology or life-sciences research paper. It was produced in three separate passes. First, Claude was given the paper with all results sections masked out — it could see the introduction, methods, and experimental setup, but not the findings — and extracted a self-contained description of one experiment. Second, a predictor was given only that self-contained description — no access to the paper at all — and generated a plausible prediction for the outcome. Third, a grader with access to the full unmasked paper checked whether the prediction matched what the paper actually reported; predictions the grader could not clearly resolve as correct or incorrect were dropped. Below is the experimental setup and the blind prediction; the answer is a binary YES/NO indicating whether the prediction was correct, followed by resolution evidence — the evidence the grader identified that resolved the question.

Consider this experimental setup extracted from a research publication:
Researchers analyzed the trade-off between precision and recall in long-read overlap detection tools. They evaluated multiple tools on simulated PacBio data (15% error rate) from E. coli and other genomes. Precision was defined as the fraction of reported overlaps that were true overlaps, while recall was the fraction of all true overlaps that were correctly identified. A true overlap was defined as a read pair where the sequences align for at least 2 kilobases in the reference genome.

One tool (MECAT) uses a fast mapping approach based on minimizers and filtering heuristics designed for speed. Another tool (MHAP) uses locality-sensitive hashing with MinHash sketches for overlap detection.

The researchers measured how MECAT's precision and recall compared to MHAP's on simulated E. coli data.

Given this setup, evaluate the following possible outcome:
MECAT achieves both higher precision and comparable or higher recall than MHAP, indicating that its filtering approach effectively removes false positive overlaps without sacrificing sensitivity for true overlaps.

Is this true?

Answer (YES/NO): NO